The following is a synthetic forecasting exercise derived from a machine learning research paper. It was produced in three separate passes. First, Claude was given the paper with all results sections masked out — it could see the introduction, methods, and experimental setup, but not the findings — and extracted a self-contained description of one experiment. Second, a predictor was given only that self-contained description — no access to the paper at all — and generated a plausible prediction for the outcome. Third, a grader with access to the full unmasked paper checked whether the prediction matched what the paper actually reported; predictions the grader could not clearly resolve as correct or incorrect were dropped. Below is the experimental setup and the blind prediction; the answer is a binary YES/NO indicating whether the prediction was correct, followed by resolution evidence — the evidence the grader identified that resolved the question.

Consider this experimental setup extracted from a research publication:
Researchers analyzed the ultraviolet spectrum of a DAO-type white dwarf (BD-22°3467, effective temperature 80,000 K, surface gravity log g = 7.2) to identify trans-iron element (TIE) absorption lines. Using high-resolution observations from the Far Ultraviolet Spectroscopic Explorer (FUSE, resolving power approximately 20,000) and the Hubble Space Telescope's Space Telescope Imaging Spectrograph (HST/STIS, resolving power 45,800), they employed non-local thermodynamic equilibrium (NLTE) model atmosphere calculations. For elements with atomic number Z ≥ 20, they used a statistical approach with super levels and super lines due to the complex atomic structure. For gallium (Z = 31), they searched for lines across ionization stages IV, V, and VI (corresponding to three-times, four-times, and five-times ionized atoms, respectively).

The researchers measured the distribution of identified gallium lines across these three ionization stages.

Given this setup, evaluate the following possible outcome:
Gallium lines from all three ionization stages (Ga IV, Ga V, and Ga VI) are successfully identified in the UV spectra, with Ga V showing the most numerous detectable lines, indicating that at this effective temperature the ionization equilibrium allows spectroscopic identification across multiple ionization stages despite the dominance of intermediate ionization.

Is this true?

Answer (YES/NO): YES